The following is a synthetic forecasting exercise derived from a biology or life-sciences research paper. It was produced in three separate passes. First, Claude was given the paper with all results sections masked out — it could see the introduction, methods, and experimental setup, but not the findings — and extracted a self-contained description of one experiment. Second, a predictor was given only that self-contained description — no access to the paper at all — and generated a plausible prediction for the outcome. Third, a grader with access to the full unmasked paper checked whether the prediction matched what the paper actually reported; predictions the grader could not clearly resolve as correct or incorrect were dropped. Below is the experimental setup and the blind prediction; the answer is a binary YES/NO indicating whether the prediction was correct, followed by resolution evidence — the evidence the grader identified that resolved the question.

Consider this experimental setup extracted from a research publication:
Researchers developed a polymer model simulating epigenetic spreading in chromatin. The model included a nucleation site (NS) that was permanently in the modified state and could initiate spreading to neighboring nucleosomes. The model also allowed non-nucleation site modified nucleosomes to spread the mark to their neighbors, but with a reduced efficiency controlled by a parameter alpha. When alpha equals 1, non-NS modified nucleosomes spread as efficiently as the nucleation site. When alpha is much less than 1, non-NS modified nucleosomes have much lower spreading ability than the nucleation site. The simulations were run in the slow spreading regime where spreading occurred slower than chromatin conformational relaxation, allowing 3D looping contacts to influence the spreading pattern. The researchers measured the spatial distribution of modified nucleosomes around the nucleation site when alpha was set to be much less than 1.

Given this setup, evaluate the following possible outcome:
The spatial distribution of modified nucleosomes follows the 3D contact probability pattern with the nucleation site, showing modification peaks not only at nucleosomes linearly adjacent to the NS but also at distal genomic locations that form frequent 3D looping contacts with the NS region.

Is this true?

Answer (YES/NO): NO